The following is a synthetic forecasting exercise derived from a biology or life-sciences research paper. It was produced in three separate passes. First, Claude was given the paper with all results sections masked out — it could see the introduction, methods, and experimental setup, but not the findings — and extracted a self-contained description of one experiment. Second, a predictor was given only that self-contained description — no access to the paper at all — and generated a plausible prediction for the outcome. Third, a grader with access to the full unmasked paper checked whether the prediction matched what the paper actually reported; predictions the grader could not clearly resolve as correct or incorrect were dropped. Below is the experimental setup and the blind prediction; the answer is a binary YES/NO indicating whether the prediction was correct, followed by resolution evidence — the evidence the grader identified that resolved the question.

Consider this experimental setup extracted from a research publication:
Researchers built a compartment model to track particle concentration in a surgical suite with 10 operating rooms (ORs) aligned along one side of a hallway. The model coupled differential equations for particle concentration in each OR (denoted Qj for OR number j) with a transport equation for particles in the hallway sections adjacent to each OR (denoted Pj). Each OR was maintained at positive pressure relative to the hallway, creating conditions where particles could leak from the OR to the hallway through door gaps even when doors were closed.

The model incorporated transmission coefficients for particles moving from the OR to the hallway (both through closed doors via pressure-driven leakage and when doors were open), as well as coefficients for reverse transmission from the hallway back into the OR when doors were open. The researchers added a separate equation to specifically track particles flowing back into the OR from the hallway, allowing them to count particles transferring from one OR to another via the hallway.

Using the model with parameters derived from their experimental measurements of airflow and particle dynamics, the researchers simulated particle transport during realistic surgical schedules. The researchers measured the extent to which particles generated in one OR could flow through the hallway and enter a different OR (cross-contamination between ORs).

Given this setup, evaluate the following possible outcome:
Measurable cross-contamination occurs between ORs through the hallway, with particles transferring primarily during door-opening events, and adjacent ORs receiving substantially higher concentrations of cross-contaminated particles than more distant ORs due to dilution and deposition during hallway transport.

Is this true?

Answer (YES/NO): NO